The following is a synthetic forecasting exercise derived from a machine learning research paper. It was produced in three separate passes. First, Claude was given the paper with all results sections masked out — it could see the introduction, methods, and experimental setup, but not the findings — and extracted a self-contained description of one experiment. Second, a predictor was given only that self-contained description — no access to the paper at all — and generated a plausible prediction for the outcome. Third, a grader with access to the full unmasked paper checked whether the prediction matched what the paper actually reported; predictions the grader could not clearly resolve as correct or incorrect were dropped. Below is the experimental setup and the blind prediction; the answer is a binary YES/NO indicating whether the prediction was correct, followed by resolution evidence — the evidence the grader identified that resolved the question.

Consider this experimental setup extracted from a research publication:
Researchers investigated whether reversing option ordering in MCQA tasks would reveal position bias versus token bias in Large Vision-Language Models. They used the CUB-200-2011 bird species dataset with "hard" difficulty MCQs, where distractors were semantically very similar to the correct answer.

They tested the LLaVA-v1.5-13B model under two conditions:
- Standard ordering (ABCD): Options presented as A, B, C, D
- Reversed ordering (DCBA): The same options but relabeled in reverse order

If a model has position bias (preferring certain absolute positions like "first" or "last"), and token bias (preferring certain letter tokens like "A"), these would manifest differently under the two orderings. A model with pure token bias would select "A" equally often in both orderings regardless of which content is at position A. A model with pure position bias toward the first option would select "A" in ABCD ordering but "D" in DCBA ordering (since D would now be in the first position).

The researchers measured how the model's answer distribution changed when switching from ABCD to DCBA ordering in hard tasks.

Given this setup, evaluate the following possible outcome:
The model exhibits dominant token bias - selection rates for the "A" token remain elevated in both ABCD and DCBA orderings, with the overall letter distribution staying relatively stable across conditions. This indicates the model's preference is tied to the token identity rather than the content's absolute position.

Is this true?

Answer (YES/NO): YES